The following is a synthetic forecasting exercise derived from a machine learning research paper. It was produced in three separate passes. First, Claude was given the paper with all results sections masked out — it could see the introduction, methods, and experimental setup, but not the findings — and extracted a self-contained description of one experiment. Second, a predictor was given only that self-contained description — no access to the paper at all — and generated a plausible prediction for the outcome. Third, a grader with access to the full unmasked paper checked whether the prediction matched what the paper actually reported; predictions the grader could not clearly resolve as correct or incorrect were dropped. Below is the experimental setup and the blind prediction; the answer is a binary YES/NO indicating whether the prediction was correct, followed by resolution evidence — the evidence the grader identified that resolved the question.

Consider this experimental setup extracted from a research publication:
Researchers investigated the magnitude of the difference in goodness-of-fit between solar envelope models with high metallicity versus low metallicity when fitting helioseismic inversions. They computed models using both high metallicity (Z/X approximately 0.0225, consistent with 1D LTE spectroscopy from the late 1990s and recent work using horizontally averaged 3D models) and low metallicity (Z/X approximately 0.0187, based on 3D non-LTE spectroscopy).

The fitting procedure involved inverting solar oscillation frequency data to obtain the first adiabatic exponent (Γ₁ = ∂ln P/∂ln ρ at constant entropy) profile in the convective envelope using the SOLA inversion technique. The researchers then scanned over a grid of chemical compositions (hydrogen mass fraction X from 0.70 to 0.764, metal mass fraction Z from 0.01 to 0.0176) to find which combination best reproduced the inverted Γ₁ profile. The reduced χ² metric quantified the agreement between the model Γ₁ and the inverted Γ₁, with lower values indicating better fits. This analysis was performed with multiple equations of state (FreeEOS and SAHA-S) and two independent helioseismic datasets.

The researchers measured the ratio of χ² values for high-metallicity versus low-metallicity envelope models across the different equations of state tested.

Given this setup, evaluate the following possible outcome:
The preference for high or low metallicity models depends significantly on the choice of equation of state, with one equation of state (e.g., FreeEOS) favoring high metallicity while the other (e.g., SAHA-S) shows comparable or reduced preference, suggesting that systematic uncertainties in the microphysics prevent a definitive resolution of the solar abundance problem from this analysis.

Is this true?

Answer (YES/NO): NO